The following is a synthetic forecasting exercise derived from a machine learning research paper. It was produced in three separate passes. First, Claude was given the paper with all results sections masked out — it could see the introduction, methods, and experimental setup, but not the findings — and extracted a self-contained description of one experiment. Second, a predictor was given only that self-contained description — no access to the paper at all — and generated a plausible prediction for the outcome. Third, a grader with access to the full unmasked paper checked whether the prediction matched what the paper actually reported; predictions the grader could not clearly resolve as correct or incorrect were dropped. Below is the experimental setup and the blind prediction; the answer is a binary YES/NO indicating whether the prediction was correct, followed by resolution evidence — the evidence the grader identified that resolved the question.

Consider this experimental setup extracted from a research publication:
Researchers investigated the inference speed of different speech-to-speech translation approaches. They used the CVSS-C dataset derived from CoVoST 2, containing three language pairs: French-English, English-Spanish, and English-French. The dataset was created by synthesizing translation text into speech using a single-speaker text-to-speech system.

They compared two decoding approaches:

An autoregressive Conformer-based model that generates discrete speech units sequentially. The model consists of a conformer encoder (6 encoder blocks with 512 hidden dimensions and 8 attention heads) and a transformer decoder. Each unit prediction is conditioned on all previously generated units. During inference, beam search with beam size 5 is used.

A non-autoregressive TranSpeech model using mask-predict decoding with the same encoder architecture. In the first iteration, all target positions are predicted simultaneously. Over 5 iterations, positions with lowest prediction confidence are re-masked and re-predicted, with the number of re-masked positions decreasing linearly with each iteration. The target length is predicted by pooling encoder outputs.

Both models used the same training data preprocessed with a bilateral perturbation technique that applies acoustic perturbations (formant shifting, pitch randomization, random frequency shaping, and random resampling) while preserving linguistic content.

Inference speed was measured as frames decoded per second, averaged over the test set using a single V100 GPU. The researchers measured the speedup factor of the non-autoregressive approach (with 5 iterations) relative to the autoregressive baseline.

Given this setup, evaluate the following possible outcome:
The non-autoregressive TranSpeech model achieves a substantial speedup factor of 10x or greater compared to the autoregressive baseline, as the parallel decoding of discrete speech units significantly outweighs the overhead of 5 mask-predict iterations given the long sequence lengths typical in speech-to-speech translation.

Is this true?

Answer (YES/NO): YES